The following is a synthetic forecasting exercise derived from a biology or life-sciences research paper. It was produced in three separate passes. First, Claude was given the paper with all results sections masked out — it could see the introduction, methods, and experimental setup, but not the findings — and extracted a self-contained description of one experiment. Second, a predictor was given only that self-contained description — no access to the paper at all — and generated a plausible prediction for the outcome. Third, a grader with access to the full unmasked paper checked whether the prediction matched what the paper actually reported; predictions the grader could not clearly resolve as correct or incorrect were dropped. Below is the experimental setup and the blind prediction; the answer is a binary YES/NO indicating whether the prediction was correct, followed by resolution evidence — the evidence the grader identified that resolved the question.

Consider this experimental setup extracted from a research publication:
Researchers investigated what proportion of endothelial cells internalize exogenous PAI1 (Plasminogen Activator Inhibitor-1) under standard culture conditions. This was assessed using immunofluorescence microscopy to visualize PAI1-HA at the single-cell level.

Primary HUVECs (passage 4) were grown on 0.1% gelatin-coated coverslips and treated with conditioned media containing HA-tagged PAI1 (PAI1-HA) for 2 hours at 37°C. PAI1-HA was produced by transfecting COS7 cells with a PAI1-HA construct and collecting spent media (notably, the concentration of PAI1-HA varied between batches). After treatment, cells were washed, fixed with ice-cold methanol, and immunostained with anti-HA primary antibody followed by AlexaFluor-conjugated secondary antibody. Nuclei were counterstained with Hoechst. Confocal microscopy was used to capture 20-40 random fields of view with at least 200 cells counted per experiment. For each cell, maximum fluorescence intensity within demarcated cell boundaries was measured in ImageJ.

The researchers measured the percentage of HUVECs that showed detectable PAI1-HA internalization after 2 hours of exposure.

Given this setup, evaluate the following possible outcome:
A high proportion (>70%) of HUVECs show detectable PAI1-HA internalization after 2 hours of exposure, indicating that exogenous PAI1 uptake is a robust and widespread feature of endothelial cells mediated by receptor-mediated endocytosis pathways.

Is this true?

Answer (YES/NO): NO